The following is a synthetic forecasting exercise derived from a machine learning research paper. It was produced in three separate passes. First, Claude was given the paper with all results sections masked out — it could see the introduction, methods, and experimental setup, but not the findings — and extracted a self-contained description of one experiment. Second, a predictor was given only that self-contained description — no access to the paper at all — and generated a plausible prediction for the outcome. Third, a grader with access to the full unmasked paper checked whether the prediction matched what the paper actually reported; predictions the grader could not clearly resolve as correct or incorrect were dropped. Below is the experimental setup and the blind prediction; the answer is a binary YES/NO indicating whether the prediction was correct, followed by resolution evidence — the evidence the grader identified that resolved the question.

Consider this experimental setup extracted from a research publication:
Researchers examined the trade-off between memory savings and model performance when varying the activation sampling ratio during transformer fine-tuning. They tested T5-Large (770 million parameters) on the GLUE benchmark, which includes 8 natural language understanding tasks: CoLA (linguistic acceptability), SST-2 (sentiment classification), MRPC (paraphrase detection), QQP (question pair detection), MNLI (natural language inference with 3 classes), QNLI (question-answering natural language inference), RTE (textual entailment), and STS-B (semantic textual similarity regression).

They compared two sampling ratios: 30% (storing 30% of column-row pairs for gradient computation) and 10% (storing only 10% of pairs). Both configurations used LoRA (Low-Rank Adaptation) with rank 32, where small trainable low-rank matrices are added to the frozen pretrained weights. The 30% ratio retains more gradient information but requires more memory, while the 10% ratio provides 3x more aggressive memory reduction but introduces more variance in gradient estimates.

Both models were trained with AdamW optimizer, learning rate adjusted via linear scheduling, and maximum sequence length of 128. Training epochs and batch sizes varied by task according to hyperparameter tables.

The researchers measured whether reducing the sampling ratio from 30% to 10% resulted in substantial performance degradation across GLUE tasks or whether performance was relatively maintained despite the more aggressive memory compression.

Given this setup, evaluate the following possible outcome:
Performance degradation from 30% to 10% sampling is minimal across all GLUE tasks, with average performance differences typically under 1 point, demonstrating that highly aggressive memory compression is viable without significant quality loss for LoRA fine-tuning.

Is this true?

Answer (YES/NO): NO